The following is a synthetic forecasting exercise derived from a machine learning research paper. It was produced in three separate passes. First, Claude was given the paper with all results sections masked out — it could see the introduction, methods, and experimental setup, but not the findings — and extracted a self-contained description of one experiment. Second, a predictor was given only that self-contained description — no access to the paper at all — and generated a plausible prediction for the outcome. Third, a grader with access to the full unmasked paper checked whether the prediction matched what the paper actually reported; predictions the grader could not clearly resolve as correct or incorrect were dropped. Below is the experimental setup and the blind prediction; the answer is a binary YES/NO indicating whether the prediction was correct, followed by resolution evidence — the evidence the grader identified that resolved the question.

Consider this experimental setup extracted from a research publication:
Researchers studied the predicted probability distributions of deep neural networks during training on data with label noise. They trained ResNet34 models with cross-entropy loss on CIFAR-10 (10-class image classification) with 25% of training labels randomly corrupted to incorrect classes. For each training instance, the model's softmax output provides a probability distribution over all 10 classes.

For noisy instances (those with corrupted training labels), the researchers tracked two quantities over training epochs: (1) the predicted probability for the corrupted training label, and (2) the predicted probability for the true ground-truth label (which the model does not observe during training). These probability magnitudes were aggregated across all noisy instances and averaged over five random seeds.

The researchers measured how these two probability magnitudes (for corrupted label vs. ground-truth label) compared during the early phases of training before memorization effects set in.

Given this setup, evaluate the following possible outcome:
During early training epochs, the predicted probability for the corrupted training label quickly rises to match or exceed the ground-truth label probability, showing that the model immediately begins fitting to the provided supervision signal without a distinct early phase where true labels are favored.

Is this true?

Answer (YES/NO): NO